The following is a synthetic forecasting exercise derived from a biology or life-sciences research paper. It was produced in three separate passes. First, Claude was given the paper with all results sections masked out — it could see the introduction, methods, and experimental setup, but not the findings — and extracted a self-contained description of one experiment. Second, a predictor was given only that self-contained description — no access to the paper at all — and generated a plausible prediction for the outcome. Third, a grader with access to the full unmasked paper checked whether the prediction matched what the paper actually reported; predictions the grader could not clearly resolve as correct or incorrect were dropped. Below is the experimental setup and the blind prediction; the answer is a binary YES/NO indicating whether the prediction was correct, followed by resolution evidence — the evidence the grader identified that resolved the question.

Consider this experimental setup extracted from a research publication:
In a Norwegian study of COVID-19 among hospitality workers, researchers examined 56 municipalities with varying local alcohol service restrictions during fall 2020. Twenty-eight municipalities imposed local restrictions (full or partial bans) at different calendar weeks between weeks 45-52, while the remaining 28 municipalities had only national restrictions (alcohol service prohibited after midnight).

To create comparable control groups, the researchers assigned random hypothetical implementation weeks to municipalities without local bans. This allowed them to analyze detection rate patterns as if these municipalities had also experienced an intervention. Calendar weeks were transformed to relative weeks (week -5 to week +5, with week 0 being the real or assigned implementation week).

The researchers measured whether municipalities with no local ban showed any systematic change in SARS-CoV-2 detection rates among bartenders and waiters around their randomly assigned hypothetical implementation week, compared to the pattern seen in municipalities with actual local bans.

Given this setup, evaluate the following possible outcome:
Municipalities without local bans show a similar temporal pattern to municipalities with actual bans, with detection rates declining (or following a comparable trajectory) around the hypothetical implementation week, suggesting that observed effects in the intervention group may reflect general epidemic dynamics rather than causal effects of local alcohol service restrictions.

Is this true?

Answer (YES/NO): NO